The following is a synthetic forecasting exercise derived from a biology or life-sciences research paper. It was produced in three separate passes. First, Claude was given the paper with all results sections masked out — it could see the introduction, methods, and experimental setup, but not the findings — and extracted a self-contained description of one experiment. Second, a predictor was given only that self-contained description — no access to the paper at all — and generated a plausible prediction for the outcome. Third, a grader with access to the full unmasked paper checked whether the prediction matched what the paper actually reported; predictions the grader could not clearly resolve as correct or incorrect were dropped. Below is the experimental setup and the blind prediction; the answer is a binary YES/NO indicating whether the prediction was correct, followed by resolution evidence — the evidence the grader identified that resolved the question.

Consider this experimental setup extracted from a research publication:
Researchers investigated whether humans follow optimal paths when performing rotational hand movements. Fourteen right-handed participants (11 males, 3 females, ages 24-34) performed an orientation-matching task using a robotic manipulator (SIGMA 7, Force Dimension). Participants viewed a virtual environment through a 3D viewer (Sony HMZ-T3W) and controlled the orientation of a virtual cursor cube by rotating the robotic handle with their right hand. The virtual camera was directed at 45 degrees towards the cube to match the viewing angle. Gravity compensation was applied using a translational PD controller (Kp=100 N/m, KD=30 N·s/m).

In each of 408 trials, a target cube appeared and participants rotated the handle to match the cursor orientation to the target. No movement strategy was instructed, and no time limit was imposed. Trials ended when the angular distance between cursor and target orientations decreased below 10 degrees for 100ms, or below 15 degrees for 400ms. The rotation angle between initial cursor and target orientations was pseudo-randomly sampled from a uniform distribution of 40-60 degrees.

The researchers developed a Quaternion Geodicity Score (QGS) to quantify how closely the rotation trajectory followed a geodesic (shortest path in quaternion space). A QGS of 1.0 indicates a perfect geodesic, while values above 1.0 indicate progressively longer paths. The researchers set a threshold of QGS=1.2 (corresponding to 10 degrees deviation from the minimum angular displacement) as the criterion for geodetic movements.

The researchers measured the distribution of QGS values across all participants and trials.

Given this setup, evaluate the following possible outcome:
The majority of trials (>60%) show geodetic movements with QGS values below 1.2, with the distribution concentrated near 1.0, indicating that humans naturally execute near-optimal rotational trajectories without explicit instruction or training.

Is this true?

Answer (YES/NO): YES